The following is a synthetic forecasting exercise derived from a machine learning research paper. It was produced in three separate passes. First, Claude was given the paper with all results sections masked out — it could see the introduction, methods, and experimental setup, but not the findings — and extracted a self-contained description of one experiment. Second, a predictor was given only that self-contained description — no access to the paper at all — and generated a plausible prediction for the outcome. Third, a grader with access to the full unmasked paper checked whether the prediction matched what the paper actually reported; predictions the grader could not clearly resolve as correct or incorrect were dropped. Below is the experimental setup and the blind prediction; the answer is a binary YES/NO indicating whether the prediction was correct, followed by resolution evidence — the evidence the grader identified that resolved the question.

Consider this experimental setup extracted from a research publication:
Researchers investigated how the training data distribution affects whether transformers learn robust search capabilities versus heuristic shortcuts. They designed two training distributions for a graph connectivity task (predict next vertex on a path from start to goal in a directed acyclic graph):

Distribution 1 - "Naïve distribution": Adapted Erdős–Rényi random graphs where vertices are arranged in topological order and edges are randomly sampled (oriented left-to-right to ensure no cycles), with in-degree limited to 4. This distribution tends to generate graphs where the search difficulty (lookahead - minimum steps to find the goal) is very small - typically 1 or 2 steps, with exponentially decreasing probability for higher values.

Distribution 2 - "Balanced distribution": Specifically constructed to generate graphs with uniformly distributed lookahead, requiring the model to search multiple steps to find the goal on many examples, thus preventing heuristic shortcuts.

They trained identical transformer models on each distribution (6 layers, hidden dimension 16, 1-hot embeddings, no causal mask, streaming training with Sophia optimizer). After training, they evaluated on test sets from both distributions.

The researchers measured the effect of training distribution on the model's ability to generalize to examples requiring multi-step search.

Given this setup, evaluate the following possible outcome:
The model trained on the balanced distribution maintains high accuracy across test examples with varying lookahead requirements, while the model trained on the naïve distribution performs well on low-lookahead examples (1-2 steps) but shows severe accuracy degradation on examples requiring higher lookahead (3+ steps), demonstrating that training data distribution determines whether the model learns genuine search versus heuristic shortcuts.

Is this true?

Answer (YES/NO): YES